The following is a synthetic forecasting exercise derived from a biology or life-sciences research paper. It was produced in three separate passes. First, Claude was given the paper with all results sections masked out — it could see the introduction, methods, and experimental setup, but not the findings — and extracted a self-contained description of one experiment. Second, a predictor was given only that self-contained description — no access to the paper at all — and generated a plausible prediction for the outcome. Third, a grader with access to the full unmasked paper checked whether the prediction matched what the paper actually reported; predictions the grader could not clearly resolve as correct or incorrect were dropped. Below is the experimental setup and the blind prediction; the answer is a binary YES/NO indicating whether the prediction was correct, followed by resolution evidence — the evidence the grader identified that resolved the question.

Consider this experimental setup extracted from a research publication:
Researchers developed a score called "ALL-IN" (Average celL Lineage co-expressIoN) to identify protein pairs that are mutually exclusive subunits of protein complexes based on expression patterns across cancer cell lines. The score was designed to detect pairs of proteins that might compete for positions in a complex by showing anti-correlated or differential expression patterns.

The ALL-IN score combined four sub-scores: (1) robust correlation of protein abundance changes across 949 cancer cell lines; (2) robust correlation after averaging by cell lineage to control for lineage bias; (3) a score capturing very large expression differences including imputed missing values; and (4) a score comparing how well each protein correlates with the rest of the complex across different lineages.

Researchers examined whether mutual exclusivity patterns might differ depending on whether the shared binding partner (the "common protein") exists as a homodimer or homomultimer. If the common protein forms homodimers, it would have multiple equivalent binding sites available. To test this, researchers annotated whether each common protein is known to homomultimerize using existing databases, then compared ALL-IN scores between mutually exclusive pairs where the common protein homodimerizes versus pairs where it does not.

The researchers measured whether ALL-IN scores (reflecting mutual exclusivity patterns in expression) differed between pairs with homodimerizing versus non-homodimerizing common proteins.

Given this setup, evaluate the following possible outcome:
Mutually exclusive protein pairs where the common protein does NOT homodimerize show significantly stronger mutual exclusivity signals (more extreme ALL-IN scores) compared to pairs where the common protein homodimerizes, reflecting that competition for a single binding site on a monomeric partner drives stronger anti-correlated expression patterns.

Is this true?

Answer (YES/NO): YES